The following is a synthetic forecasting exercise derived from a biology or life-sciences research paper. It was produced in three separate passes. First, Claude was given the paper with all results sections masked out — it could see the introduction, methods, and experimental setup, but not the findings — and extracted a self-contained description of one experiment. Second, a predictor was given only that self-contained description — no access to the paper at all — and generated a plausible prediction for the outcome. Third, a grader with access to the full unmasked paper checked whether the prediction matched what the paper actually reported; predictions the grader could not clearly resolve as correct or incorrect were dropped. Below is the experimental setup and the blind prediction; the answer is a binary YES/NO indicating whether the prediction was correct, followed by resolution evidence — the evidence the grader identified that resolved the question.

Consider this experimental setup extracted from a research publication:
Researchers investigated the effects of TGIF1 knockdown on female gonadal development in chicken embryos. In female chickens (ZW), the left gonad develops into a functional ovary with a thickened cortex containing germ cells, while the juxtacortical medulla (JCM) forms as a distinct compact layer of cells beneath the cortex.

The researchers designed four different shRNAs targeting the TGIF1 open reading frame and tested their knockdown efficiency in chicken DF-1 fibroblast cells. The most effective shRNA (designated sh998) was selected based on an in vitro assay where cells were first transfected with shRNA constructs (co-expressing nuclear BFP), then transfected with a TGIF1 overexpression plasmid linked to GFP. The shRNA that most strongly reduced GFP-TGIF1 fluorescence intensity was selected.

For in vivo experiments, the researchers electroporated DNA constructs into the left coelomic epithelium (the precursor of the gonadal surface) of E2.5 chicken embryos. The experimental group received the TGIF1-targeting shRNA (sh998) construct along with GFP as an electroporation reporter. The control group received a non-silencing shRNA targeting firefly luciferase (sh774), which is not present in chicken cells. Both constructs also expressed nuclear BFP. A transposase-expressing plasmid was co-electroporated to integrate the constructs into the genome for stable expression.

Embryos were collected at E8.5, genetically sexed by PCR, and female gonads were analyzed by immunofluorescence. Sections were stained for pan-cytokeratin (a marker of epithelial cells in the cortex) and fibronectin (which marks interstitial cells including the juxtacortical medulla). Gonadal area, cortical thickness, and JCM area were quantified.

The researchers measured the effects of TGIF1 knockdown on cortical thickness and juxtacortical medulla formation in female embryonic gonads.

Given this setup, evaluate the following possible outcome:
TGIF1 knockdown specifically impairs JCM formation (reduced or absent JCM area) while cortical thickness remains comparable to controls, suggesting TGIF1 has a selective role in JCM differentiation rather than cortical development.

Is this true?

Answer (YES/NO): NO